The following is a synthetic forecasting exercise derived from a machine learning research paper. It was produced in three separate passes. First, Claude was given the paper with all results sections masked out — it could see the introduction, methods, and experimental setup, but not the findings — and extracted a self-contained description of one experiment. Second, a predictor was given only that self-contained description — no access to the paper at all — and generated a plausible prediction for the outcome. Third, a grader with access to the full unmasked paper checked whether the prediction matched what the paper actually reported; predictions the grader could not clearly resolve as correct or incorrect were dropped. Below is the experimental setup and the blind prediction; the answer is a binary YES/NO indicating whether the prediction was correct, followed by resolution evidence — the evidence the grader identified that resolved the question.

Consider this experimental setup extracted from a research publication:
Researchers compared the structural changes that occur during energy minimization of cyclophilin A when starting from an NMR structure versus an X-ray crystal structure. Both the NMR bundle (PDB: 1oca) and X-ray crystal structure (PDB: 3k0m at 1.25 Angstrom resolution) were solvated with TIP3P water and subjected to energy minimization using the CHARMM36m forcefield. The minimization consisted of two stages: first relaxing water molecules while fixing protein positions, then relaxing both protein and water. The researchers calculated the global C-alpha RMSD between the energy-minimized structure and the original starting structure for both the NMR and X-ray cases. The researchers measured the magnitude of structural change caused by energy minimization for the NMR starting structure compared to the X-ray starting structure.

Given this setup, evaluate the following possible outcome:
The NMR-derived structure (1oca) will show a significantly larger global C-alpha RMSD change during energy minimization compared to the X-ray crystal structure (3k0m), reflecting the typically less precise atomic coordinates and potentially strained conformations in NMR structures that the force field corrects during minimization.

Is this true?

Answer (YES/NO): YES